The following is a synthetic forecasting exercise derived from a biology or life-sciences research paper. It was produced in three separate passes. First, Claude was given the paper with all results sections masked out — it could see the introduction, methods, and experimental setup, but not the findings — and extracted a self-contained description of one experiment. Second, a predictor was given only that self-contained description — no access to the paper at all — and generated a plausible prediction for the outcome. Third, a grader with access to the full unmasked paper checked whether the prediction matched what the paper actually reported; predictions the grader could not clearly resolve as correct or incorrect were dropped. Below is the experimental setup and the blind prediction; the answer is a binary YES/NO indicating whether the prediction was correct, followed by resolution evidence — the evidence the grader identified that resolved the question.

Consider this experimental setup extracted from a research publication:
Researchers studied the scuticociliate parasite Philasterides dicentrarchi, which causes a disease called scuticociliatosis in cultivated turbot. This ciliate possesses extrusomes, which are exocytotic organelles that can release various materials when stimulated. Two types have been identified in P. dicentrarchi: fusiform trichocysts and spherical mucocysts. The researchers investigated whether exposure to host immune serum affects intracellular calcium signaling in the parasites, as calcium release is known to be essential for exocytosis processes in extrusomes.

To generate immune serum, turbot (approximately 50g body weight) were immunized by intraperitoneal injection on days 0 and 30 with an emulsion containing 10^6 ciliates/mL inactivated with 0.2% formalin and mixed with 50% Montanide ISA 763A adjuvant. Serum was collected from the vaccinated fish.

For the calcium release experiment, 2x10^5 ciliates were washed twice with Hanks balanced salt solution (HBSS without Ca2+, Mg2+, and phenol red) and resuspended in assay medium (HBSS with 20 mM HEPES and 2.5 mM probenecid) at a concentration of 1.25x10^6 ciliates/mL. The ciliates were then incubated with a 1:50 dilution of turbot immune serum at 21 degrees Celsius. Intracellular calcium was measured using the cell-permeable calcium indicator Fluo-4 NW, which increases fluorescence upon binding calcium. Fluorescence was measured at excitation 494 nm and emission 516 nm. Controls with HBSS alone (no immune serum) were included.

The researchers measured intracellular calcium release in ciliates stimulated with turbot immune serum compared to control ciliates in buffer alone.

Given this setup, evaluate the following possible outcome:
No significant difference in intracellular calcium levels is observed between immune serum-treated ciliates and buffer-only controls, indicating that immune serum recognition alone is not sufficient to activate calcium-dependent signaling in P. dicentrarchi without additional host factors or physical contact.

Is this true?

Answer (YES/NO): NO